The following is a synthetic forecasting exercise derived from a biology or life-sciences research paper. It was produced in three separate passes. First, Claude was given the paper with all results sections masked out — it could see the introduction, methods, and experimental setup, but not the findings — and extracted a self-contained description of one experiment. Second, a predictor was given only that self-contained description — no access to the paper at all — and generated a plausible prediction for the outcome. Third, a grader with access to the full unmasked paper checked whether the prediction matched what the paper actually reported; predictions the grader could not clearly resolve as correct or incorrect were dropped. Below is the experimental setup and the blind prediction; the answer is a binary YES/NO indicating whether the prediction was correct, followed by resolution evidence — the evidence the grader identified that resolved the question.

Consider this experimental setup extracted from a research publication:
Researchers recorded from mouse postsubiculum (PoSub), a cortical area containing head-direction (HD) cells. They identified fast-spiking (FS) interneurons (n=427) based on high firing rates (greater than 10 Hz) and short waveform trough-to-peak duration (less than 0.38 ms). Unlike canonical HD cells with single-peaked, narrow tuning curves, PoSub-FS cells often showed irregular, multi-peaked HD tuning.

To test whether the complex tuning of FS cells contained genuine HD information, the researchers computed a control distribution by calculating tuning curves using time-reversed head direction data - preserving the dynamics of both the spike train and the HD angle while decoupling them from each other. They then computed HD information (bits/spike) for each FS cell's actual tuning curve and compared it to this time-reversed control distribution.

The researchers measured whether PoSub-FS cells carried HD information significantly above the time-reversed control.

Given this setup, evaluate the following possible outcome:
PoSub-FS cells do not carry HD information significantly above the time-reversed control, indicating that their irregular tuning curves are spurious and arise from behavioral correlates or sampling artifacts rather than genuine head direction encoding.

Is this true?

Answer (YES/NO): NO